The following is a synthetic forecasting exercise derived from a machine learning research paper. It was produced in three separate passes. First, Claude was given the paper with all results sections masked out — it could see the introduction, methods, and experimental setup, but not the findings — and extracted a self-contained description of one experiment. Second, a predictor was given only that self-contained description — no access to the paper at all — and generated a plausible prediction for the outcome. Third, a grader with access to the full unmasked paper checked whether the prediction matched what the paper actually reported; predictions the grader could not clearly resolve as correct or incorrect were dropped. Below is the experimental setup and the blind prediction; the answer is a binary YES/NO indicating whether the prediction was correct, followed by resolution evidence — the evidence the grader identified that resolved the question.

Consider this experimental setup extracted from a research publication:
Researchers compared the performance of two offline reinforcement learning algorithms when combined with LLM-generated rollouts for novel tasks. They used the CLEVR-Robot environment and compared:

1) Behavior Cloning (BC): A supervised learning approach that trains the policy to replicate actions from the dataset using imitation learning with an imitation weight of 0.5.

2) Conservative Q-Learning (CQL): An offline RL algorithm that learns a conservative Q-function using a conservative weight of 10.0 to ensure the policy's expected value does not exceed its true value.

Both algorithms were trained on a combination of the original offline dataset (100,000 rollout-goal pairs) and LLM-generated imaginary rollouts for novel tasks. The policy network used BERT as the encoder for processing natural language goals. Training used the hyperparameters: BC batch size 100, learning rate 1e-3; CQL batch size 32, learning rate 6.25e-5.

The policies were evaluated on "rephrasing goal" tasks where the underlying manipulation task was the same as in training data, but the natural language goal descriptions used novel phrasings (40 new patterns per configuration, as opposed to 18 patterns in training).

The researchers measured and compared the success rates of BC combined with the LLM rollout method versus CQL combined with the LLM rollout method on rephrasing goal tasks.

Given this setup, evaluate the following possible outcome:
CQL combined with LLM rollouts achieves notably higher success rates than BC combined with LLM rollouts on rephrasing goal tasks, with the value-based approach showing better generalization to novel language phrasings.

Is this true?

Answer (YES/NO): NO